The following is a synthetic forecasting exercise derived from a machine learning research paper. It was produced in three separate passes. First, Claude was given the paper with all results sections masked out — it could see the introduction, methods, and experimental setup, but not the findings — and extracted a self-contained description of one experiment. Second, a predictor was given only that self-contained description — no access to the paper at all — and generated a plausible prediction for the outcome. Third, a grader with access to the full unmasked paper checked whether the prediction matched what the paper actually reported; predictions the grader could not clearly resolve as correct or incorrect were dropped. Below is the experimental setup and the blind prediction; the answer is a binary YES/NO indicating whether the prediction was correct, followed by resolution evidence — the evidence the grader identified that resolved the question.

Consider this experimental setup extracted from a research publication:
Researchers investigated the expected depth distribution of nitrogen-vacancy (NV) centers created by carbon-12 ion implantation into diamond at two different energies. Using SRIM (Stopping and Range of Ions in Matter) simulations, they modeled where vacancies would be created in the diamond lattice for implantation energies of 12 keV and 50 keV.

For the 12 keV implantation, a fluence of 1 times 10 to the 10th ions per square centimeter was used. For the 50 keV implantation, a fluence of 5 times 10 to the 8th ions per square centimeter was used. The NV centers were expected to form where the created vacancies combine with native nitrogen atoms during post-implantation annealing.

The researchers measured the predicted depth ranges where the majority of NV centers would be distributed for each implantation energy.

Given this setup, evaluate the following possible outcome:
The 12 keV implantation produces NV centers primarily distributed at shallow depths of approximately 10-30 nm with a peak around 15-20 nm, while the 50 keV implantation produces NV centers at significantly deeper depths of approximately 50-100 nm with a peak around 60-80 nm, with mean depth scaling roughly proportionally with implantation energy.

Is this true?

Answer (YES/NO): YES